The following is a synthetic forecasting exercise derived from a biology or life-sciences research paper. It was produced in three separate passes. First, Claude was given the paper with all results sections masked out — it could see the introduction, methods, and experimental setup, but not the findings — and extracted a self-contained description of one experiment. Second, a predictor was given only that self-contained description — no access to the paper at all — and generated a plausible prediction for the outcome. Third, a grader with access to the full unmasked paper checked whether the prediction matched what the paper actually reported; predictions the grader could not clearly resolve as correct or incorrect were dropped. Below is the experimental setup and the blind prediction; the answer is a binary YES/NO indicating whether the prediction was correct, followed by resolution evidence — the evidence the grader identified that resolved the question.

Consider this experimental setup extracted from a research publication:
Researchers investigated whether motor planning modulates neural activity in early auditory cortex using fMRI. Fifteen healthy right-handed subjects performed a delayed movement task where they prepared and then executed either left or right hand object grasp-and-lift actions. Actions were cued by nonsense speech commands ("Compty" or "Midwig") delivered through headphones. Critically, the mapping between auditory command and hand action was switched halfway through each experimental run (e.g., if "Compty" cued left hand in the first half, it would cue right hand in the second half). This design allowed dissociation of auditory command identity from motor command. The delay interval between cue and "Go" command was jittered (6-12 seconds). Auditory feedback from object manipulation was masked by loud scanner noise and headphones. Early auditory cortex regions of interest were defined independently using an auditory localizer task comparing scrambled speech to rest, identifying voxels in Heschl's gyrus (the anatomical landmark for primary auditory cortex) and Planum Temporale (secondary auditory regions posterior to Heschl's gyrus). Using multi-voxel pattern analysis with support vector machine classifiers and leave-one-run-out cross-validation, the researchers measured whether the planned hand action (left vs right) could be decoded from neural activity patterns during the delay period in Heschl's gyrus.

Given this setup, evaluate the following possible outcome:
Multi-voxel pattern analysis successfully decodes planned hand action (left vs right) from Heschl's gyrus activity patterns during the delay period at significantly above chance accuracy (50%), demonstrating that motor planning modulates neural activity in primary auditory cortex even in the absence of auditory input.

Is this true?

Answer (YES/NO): YES